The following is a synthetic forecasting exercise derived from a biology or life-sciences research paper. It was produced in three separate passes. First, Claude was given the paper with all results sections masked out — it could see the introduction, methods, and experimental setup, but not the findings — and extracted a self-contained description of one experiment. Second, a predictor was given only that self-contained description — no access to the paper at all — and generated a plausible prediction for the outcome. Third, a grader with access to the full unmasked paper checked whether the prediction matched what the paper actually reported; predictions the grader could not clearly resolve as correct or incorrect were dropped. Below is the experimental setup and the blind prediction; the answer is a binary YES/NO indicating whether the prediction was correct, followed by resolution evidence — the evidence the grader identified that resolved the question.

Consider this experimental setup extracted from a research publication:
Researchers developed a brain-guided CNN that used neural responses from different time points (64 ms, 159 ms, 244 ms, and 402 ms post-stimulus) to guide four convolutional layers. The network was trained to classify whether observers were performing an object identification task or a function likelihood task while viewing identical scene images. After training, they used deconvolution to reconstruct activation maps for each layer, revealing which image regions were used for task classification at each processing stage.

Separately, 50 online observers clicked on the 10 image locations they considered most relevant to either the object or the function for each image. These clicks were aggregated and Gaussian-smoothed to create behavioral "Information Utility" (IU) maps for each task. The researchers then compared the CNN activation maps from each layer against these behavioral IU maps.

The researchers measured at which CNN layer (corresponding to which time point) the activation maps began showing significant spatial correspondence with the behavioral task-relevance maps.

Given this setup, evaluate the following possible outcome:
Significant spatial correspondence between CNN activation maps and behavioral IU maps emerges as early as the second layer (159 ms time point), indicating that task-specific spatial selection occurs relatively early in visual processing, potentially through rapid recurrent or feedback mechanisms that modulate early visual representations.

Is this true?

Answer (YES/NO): NO